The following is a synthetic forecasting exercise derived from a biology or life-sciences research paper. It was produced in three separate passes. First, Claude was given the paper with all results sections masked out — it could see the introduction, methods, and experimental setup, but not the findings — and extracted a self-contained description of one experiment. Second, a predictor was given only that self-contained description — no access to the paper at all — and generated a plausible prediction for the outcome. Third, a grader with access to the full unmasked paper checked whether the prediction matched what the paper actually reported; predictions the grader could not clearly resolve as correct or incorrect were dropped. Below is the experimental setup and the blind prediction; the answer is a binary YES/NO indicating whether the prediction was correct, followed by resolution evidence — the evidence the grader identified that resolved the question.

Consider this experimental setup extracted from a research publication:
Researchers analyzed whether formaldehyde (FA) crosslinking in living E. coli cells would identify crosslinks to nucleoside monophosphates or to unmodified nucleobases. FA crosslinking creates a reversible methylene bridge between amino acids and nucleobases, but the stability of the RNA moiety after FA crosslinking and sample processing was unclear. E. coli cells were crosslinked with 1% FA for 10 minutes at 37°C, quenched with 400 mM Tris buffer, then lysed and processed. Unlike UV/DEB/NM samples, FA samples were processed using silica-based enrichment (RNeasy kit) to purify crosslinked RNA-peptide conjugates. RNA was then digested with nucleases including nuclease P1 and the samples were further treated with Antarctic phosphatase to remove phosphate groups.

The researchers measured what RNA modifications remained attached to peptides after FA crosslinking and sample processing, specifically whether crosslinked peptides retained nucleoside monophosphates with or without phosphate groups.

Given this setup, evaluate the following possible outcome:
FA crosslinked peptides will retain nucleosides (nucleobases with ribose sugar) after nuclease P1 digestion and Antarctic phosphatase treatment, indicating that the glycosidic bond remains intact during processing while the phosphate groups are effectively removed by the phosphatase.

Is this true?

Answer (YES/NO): YES